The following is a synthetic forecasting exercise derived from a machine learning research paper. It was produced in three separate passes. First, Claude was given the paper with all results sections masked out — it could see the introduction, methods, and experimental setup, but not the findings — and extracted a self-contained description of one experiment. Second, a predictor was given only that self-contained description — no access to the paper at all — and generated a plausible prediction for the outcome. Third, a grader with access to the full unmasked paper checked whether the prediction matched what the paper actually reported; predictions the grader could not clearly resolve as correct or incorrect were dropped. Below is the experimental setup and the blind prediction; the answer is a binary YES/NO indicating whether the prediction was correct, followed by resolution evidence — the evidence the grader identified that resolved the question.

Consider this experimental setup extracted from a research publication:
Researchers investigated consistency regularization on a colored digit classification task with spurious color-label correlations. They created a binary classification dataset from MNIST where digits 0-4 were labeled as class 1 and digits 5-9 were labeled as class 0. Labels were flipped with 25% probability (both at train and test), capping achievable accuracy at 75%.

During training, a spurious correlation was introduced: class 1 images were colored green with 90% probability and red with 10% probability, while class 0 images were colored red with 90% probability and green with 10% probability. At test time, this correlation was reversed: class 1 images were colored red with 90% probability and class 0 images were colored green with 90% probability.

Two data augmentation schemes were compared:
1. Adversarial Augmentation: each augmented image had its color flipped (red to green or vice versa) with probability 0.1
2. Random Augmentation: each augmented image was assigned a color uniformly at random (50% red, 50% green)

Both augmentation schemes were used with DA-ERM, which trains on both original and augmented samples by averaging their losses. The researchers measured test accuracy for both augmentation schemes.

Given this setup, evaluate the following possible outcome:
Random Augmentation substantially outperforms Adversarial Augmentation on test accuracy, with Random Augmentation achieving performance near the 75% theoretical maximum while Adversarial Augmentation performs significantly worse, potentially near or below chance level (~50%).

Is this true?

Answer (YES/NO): NO